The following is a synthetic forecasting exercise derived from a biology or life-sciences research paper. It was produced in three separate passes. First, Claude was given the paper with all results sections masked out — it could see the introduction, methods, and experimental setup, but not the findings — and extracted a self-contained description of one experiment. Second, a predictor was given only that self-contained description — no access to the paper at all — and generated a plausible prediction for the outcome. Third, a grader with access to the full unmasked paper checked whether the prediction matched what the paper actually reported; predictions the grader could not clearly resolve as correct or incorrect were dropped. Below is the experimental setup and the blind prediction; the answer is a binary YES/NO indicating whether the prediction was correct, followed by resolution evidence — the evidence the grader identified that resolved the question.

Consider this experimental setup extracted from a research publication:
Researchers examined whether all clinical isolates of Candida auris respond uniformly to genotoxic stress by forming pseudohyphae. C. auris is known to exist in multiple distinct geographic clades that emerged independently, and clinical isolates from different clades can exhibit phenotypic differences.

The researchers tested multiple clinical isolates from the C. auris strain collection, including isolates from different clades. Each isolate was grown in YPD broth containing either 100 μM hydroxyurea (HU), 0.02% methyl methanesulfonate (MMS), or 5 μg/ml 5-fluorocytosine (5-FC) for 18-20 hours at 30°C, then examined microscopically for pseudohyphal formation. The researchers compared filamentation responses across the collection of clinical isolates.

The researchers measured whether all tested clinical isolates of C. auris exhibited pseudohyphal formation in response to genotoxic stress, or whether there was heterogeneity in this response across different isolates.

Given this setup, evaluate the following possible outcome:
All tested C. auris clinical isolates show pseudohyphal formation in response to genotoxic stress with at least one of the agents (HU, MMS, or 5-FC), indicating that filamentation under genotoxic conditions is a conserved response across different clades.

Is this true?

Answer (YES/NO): NO